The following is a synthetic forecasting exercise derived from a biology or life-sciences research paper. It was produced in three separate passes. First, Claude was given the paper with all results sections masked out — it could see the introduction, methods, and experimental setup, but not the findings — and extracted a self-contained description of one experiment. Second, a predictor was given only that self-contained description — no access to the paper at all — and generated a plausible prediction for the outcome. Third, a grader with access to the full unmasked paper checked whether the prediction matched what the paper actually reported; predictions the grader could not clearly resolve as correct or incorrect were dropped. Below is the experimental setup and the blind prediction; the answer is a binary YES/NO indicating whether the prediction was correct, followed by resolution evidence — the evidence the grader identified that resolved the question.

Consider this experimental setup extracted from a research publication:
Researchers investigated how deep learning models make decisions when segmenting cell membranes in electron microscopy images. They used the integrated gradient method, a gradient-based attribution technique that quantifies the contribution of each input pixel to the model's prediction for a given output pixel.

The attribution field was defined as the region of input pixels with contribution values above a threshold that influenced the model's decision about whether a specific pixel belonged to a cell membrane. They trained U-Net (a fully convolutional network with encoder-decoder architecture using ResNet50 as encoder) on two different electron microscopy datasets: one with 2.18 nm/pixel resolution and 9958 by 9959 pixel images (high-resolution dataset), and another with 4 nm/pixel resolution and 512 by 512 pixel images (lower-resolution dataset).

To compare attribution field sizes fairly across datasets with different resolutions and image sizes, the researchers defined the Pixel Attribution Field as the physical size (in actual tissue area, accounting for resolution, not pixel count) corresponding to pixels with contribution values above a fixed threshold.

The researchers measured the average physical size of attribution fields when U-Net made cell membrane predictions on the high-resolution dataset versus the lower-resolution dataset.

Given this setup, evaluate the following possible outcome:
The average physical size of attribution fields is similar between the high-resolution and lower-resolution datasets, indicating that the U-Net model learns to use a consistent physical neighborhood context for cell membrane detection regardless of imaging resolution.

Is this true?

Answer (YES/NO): NO